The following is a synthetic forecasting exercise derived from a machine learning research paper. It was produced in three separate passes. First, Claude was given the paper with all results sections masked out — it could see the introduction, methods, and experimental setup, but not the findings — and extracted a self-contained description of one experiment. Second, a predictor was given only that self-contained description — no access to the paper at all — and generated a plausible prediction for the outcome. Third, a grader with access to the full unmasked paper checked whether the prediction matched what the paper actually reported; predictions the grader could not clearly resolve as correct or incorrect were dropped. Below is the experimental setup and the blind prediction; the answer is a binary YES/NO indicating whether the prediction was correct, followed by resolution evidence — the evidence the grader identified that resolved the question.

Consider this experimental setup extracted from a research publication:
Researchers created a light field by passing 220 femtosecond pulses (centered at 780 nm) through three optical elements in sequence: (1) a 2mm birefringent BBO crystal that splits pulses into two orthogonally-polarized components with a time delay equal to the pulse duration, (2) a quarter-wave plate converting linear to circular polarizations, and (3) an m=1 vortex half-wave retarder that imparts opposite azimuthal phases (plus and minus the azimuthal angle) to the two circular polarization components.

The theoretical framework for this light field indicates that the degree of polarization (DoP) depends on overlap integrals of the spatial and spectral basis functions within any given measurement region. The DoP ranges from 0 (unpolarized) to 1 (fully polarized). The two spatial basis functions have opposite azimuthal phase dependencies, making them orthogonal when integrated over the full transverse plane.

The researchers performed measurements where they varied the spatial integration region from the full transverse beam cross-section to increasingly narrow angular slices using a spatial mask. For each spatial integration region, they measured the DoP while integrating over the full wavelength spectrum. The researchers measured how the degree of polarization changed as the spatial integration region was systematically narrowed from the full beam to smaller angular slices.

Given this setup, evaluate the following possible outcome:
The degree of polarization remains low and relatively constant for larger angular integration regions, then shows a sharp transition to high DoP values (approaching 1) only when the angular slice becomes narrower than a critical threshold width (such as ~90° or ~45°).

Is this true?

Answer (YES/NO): NO